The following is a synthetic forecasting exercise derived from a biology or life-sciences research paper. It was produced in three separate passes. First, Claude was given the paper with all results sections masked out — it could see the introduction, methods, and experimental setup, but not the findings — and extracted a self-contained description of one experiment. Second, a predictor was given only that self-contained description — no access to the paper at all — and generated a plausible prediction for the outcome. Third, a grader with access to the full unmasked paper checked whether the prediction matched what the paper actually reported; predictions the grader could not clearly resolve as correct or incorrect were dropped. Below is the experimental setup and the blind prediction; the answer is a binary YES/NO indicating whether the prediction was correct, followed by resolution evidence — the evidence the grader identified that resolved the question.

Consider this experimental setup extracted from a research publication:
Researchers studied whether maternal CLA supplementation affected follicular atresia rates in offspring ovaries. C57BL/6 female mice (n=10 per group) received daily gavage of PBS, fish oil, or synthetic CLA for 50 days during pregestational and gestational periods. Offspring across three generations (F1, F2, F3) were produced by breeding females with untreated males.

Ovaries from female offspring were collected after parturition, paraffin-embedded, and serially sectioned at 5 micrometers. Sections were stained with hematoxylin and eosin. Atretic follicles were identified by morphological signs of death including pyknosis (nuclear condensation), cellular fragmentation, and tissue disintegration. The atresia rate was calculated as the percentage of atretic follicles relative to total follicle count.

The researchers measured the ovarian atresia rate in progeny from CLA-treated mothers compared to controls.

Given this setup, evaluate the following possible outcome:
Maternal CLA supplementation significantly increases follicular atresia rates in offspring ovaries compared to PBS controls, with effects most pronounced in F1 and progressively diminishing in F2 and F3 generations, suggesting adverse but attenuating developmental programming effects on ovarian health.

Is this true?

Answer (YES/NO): NO